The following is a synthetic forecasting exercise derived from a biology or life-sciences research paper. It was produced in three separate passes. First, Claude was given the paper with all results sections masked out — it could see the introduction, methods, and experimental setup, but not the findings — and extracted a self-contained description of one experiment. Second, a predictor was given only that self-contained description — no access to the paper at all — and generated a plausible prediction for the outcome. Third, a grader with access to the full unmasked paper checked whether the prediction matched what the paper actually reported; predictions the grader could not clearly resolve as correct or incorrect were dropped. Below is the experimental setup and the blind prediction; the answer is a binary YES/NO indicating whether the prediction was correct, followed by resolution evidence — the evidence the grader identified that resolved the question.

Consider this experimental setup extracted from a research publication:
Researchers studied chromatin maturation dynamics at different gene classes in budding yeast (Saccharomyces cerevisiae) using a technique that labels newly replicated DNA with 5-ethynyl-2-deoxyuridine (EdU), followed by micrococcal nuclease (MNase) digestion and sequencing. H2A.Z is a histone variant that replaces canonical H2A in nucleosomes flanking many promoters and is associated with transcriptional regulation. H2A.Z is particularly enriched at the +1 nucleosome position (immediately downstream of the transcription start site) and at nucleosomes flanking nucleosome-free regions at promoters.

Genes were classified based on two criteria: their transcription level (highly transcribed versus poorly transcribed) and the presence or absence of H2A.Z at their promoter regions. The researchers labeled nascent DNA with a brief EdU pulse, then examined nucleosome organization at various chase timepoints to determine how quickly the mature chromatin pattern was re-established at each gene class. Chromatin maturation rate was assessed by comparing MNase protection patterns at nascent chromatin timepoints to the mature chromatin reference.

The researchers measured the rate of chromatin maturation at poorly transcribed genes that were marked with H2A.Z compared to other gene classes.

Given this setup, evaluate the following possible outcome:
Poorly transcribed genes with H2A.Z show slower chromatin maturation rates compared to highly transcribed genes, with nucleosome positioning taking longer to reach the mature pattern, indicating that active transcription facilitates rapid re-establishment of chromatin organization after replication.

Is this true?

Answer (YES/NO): NO